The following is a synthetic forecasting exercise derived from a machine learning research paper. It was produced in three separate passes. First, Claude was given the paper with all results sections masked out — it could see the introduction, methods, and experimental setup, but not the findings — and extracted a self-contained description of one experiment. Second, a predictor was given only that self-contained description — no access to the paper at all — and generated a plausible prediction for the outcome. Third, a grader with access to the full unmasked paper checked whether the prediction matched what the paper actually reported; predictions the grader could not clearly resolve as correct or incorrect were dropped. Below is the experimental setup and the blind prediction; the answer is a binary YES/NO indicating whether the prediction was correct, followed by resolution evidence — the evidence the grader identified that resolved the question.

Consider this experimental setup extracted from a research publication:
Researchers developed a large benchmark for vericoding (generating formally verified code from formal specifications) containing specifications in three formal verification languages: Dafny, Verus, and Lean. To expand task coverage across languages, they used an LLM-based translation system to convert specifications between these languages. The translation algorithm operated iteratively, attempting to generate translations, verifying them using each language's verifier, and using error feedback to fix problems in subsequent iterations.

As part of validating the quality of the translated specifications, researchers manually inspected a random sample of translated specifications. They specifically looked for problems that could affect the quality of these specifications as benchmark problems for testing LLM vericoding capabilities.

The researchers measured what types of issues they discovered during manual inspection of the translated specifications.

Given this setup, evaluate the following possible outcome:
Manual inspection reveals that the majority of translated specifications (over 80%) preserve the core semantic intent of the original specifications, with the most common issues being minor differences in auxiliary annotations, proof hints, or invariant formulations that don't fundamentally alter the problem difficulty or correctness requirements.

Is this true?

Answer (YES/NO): NO